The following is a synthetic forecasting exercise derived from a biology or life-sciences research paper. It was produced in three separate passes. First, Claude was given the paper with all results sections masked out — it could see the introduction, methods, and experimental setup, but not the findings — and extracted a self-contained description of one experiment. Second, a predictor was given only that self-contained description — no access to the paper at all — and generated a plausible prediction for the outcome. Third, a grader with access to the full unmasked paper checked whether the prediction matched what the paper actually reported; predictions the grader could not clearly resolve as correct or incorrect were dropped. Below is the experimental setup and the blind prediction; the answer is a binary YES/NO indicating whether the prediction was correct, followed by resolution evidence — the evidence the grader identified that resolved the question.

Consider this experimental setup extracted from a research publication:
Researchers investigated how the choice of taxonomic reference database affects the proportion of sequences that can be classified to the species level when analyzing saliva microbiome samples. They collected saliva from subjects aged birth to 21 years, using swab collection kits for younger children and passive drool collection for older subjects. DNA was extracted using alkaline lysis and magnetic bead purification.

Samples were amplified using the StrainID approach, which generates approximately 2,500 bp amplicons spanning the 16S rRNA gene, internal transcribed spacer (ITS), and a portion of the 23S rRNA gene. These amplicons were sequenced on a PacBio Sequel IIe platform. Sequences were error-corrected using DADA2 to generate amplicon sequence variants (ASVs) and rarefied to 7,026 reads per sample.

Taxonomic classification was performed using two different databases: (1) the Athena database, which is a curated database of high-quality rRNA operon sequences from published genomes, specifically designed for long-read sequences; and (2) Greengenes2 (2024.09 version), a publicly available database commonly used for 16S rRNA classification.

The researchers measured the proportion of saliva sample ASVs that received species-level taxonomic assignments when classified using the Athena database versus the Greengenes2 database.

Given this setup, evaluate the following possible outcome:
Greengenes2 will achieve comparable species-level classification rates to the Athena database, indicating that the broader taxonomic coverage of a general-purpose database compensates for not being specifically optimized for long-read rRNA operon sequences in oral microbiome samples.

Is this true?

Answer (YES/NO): NO